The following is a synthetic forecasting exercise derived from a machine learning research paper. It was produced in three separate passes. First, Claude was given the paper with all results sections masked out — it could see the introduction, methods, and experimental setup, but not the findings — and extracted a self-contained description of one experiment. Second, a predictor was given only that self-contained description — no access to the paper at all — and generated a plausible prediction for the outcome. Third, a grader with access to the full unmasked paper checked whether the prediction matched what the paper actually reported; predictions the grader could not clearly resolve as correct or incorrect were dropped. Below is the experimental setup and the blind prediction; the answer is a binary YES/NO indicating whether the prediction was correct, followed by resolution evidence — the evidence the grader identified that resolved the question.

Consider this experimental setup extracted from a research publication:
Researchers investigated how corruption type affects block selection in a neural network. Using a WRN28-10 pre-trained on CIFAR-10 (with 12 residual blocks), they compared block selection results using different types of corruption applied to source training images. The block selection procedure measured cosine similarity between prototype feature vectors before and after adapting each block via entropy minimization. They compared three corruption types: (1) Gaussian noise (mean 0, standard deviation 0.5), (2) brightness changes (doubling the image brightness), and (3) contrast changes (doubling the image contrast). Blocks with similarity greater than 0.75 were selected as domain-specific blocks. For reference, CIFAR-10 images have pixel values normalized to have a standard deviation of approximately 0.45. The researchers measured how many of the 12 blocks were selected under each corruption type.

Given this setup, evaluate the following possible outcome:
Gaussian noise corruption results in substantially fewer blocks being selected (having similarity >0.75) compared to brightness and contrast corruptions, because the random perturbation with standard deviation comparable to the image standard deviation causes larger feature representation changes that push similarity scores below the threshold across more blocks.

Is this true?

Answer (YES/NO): YES